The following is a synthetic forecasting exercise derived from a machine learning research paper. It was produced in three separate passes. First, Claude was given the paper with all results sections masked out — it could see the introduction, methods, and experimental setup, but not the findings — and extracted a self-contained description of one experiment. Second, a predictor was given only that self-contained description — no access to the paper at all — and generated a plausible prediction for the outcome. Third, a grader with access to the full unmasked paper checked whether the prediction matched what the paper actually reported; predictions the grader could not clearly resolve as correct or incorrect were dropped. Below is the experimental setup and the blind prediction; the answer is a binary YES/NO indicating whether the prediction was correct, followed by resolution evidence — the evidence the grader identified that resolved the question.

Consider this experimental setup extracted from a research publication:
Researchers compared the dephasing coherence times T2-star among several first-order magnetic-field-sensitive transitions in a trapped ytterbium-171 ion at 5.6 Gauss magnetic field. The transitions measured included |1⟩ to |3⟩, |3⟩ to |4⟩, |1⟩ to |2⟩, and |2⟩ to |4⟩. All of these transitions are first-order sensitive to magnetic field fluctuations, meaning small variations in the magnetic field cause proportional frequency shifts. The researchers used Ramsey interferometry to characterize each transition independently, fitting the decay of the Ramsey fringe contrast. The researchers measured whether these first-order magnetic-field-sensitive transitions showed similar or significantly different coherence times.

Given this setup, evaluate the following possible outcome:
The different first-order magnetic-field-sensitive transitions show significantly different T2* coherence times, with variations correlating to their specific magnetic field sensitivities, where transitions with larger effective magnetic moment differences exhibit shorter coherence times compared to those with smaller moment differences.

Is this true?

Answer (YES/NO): NO